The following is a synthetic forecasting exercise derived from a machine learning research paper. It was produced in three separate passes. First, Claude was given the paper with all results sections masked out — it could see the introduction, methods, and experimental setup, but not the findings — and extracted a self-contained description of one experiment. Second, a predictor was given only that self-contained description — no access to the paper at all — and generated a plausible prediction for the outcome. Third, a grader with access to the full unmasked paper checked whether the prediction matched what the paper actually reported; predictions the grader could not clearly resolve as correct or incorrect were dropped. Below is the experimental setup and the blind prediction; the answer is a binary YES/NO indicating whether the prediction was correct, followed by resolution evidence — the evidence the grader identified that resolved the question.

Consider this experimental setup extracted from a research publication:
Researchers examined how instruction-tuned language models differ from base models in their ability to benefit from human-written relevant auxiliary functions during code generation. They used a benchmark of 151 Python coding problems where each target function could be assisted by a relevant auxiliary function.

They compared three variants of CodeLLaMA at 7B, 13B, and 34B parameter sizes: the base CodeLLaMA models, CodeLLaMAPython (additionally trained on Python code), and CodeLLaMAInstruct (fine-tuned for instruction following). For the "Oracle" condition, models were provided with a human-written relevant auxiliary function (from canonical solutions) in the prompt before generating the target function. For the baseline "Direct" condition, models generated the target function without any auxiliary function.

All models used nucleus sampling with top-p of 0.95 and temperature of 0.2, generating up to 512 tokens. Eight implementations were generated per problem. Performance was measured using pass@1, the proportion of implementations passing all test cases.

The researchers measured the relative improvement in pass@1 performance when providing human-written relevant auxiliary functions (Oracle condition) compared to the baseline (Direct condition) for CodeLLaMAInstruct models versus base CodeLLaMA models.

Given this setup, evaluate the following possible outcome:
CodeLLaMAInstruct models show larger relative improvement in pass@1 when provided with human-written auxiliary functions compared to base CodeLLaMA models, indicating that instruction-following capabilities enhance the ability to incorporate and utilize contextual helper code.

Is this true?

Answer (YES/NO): NO